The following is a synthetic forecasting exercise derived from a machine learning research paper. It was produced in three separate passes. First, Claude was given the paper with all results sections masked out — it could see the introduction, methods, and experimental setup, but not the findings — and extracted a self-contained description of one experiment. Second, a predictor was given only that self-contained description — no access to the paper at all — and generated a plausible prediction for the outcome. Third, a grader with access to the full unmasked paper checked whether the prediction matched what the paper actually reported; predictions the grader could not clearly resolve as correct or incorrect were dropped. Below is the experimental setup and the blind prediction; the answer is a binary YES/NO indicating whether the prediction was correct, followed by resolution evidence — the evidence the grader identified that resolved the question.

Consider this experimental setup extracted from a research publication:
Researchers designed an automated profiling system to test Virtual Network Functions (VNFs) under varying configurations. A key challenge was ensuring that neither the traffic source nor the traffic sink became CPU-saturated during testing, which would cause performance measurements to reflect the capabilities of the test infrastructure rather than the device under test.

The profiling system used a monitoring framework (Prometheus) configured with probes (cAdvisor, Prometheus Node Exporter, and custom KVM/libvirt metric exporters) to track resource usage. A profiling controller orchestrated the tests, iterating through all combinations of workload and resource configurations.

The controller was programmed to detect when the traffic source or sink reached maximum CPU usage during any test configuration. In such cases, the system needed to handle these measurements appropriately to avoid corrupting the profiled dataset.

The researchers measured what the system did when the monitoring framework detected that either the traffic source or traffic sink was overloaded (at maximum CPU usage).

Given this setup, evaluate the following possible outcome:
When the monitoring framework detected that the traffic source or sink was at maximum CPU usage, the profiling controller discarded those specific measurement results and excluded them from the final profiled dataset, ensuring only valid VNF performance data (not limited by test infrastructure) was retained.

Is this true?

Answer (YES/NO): YES